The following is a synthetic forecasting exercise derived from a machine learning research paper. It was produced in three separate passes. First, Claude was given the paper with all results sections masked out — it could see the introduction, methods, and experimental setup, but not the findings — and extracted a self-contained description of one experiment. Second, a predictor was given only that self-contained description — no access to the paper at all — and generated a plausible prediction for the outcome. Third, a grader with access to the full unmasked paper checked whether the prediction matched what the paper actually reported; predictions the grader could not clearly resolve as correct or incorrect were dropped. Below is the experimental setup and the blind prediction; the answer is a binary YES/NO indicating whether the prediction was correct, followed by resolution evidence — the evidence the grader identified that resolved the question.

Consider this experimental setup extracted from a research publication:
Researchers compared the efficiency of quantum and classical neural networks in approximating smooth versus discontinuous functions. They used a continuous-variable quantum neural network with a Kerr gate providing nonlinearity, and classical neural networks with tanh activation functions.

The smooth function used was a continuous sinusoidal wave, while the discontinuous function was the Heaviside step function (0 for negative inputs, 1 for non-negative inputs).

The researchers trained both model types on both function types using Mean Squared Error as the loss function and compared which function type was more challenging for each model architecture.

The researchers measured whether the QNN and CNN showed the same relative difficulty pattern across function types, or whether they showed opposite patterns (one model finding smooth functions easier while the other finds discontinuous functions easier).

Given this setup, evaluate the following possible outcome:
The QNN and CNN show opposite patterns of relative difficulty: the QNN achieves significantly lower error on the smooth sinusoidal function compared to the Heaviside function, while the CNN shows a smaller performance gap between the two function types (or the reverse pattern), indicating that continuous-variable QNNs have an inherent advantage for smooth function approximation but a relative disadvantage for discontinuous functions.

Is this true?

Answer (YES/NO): YES